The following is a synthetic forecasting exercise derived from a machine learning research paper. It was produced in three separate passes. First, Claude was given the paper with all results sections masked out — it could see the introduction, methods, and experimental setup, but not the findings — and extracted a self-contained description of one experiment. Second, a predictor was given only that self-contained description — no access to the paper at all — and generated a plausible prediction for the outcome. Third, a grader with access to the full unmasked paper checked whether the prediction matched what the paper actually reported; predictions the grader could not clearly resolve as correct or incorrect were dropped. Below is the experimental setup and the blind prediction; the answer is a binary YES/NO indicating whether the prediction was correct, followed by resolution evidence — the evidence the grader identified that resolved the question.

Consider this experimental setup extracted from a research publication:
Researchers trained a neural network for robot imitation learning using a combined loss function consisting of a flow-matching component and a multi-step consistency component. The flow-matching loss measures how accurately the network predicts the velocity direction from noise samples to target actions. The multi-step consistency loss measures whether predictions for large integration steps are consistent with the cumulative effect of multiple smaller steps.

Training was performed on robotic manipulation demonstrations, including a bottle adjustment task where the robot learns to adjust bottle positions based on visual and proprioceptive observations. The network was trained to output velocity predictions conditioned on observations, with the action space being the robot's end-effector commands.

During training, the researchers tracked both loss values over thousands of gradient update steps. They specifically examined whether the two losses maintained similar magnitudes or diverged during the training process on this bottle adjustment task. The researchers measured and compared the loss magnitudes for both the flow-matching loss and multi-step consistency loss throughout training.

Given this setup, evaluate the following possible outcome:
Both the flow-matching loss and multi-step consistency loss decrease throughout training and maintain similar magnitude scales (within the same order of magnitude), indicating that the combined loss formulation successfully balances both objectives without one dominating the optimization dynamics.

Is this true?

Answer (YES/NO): NO